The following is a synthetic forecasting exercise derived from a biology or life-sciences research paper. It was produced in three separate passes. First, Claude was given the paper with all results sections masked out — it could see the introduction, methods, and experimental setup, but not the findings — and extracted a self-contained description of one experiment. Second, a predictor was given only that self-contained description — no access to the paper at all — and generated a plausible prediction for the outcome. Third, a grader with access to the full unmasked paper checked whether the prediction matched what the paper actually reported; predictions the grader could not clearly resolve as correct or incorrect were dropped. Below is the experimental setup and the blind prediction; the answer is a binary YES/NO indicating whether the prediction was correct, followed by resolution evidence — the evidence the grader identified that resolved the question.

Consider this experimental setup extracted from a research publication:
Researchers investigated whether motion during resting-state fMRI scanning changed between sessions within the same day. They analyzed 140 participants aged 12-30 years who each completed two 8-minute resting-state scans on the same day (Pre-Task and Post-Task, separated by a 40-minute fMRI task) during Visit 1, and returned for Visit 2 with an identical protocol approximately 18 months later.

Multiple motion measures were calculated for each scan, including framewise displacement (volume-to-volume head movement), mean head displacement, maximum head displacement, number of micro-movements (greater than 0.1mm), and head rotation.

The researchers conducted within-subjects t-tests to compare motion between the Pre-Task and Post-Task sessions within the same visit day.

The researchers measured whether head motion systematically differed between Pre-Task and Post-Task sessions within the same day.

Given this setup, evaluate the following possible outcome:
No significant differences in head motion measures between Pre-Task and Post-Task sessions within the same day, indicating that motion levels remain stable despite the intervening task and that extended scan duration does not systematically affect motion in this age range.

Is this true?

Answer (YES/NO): NO